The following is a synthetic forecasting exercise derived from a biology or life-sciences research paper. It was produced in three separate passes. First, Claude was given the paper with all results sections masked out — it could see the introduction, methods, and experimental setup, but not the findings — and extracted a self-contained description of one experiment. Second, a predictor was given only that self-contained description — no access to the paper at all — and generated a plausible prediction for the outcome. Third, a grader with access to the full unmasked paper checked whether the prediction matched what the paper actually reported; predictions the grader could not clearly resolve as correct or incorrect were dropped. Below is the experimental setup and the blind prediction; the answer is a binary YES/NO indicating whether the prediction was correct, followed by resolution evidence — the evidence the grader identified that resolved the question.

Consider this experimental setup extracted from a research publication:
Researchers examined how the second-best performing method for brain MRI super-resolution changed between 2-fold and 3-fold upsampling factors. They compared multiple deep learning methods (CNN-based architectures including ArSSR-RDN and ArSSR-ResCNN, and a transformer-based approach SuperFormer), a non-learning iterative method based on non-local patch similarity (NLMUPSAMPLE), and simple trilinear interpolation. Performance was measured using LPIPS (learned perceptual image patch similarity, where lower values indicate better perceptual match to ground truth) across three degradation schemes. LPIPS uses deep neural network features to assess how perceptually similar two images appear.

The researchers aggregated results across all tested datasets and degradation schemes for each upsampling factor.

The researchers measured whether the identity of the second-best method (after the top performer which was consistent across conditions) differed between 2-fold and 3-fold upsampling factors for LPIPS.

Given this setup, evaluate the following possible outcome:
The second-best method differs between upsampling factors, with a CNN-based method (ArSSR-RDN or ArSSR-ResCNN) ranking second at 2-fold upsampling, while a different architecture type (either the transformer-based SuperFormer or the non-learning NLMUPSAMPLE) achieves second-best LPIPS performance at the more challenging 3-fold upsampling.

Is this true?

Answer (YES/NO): NO